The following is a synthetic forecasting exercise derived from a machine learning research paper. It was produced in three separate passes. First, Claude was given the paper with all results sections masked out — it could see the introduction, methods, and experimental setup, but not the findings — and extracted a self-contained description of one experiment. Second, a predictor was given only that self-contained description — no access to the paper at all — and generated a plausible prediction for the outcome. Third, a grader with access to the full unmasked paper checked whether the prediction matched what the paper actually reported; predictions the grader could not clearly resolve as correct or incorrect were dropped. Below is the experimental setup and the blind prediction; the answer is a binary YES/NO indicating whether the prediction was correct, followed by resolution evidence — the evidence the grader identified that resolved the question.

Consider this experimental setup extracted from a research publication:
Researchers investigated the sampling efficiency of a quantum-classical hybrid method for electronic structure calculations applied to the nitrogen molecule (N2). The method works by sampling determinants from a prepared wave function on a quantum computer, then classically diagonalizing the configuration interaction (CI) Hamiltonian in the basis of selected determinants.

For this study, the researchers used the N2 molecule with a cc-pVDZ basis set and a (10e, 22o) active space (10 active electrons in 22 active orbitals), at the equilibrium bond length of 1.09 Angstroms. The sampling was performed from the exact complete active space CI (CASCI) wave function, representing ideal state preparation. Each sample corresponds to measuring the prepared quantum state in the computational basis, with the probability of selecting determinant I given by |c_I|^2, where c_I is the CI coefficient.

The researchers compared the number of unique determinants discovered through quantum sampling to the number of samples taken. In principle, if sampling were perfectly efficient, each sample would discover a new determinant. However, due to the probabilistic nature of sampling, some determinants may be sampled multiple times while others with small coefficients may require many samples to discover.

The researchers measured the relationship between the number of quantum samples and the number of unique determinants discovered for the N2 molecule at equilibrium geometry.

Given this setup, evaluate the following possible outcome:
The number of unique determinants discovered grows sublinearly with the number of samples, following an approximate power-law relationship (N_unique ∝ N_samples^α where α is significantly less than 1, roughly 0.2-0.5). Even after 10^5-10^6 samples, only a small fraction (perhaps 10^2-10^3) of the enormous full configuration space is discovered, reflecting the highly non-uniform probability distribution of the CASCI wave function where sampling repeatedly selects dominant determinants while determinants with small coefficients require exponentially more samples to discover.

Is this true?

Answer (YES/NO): NO